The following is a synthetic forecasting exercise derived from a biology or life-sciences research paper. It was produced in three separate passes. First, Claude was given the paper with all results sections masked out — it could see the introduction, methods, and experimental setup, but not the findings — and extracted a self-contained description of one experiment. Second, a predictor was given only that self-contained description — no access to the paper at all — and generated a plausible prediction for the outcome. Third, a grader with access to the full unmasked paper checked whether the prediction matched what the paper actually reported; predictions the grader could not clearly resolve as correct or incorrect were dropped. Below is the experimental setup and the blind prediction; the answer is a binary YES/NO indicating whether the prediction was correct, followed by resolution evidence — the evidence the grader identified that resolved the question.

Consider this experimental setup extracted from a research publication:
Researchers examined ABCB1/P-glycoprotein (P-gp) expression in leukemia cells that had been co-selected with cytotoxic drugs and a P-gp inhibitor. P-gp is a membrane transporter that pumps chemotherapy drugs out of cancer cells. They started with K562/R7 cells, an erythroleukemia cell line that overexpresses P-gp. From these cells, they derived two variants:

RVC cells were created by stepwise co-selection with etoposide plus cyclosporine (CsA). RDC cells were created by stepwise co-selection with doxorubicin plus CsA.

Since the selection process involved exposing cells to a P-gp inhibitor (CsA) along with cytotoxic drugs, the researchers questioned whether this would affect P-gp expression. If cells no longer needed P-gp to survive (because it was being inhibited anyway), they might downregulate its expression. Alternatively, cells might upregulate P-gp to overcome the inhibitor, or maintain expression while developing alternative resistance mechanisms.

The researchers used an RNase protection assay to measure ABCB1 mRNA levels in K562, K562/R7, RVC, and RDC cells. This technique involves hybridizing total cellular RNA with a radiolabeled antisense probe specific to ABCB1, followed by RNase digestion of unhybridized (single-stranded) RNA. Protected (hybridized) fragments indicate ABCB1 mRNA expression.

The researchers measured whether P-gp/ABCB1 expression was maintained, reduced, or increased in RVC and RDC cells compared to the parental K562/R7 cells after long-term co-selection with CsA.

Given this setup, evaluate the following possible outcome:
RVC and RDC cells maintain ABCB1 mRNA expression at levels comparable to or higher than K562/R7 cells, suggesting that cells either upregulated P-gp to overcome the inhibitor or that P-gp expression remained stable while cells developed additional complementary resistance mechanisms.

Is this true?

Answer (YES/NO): YES